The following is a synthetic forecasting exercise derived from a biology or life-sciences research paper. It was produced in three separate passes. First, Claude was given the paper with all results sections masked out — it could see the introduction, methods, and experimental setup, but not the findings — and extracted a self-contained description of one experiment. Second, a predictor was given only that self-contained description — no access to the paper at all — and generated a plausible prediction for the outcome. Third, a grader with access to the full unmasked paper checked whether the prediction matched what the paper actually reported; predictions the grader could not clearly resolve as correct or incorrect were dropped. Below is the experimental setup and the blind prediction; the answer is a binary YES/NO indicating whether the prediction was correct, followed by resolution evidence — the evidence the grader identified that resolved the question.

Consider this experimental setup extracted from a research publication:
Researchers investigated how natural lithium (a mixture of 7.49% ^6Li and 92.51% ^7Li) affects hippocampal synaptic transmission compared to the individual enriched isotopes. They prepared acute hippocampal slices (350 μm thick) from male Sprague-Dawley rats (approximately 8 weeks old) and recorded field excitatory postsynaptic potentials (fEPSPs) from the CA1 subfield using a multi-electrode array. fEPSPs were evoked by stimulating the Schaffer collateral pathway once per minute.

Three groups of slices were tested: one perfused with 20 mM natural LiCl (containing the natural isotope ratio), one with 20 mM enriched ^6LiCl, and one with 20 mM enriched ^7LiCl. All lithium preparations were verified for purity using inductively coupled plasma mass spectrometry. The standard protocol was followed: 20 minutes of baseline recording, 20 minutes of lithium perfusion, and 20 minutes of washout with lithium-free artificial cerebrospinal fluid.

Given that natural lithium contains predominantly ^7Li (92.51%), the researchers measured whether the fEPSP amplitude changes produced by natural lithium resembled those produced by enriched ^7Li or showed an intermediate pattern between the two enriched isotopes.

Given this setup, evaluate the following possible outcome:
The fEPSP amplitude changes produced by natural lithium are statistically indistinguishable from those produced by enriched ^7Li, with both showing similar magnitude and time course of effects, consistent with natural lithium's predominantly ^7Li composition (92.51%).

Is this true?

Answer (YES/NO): NO